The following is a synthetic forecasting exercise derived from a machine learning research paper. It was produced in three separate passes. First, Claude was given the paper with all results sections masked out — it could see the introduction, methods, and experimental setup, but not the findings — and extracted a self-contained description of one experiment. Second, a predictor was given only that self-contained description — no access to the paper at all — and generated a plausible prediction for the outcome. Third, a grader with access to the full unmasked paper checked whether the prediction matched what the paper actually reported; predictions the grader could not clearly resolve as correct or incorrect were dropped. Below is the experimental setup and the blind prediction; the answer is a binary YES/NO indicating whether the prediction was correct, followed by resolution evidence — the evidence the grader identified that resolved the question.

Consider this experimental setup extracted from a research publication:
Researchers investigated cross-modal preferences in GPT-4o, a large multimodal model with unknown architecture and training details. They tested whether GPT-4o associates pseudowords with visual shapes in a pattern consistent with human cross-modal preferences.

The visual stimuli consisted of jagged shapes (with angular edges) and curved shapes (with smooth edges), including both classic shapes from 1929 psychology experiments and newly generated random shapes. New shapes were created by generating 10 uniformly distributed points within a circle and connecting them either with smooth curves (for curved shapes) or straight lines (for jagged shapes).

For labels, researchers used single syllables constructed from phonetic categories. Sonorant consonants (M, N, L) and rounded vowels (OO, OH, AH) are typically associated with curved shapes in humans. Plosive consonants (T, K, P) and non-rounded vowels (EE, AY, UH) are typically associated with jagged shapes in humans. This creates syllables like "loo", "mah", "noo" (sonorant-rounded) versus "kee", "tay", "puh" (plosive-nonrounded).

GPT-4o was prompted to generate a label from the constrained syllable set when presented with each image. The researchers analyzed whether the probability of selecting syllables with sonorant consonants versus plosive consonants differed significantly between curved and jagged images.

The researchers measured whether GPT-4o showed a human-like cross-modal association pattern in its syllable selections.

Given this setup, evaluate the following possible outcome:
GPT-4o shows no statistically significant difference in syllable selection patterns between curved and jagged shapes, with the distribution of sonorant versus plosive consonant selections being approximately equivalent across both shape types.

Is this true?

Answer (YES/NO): NO